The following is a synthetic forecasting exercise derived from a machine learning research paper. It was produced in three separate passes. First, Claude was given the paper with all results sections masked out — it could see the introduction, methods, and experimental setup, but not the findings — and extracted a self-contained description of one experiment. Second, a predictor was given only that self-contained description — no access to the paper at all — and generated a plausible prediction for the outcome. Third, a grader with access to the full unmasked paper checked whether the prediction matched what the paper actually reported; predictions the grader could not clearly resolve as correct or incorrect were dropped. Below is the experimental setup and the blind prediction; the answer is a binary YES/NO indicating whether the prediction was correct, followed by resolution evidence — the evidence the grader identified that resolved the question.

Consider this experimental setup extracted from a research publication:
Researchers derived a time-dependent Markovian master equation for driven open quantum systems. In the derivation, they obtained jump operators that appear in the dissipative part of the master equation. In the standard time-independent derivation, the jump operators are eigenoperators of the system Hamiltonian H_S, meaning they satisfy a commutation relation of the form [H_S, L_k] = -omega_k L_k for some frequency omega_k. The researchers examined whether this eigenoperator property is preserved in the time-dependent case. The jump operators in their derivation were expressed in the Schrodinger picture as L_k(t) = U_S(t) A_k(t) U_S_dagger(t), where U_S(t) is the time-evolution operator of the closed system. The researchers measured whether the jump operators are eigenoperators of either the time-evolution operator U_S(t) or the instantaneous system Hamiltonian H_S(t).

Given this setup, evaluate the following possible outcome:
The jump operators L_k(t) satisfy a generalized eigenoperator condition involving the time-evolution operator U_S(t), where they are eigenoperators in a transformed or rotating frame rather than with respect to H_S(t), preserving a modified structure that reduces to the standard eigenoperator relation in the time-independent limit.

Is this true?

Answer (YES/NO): NO